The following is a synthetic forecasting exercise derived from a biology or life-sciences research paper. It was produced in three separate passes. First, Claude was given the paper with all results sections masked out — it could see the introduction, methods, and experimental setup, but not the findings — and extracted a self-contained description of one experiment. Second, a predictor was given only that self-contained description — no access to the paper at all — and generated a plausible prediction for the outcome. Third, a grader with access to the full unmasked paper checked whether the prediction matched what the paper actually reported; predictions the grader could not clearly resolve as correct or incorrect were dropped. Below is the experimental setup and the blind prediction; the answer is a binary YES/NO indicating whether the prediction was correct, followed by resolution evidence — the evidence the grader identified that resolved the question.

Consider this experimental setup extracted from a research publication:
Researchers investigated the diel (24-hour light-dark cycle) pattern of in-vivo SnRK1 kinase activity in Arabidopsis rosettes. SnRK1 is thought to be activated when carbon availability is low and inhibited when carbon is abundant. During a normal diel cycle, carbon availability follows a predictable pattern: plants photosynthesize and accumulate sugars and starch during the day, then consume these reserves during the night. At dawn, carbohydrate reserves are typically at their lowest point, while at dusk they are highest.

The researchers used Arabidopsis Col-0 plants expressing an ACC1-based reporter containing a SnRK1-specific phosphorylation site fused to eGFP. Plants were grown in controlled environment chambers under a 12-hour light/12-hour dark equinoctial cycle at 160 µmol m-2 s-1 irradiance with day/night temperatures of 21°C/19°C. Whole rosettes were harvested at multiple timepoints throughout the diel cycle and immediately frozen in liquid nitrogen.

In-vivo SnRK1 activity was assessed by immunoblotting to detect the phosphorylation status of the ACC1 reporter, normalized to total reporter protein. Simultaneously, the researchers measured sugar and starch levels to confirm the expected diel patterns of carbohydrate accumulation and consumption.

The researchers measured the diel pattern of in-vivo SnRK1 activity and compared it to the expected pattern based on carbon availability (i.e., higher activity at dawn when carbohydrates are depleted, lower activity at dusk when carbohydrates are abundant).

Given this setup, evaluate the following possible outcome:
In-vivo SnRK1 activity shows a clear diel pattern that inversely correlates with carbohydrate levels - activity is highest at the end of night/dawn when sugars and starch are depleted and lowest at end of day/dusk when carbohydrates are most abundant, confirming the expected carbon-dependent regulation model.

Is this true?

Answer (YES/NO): NO